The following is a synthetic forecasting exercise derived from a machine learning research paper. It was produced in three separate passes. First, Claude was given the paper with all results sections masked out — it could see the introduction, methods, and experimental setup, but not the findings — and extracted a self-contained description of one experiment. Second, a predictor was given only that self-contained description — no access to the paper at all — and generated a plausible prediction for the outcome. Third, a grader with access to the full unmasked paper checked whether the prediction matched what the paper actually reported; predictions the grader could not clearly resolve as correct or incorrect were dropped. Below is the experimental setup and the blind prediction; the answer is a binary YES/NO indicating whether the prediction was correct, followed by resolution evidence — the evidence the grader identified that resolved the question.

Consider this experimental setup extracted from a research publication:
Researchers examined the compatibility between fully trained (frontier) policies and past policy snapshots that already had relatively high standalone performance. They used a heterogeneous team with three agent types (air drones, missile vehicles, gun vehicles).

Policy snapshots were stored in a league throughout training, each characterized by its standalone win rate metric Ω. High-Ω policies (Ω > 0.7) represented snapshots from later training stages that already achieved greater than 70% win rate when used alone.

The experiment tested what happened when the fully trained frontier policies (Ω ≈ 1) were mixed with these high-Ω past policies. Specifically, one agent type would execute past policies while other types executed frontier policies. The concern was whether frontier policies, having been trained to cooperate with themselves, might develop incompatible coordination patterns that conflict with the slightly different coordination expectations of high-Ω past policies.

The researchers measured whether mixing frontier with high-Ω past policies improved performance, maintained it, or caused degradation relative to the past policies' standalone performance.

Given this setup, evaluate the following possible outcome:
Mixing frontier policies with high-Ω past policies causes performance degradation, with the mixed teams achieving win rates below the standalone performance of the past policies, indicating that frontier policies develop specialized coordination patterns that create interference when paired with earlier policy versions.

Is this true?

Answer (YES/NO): NO